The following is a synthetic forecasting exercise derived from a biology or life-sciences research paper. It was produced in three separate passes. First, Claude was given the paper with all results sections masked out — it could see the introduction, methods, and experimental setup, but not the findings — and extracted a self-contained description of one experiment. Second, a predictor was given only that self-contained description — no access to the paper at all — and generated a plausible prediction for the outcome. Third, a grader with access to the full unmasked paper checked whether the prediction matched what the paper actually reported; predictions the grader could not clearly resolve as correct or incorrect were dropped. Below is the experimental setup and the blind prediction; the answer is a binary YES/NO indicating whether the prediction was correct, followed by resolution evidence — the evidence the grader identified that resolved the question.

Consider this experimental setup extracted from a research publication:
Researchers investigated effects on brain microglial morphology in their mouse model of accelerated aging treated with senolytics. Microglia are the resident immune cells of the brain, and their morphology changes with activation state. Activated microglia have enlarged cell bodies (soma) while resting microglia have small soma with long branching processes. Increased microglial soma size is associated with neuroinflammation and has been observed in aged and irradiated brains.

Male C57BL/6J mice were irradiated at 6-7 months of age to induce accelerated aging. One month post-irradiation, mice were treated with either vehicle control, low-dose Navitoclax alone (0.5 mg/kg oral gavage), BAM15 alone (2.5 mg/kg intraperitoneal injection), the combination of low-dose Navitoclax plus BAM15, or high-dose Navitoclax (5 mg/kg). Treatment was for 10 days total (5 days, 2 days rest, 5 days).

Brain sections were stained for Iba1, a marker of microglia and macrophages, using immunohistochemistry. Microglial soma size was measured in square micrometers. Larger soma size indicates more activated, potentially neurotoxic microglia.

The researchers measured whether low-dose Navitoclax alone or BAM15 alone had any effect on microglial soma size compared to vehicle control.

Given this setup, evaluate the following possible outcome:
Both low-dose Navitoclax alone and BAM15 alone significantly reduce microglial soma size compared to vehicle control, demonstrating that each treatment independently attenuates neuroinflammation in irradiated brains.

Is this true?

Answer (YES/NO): NO